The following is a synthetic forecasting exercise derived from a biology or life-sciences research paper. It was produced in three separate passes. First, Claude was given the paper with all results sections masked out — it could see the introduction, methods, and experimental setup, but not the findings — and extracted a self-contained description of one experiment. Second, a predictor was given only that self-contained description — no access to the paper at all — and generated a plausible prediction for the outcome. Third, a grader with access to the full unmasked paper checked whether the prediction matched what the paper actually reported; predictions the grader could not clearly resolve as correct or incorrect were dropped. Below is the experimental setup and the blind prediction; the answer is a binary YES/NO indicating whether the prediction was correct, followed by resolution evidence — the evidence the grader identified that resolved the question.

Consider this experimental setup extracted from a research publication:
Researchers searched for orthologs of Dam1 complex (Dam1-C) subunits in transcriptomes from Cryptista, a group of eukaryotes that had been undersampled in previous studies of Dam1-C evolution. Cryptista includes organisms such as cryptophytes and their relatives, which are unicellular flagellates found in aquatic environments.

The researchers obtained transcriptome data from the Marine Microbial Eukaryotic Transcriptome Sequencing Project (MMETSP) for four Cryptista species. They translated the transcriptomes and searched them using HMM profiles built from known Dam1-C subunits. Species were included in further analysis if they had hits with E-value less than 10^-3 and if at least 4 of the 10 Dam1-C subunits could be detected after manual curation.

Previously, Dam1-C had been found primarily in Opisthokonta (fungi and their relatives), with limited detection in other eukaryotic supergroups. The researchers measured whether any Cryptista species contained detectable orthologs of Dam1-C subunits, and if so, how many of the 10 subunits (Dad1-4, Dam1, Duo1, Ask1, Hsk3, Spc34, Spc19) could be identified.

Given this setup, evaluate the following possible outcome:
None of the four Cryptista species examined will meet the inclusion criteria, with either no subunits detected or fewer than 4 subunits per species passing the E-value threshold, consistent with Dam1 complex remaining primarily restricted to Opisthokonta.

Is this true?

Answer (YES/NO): NO